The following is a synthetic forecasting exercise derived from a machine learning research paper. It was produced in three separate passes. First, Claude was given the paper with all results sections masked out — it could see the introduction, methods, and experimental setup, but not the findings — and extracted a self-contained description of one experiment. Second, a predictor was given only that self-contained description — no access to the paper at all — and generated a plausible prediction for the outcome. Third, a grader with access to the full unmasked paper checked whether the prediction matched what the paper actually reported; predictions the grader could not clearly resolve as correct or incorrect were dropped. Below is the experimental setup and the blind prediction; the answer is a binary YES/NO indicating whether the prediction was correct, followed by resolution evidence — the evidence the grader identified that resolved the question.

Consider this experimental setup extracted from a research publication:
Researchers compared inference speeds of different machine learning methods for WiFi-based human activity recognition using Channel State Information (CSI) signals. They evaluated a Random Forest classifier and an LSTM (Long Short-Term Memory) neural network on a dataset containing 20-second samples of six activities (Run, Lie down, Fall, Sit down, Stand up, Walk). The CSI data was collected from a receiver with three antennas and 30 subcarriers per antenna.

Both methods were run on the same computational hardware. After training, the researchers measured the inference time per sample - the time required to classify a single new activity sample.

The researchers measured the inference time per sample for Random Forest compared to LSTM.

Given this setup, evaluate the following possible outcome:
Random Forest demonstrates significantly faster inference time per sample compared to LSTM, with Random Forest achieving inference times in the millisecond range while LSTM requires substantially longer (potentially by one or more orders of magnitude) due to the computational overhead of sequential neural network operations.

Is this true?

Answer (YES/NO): NO